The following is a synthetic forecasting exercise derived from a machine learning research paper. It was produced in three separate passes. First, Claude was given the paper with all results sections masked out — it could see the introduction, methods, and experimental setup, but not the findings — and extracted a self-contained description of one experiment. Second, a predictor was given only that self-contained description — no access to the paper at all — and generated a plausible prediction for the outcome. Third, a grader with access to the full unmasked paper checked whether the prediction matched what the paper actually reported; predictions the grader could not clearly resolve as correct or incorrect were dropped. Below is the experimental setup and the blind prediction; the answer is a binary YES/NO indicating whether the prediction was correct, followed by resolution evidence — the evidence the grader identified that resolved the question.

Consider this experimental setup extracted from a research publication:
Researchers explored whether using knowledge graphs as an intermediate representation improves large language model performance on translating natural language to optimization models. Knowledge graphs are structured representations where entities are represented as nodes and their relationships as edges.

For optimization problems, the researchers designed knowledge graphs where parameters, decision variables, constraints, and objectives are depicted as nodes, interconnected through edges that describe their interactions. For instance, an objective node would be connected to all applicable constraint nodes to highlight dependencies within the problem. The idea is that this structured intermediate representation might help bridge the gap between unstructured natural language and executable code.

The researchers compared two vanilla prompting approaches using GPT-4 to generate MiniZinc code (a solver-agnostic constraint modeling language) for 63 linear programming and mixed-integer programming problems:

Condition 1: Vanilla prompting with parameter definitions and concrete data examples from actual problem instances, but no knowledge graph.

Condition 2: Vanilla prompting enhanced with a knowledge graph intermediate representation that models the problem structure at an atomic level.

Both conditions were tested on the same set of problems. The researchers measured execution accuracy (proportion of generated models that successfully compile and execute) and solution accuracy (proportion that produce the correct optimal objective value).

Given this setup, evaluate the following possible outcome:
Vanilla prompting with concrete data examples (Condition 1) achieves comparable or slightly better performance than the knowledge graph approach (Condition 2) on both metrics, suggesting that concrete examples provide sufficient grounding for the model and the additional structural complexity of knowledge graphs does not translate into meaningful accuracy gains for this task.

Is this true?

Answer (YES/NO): NO